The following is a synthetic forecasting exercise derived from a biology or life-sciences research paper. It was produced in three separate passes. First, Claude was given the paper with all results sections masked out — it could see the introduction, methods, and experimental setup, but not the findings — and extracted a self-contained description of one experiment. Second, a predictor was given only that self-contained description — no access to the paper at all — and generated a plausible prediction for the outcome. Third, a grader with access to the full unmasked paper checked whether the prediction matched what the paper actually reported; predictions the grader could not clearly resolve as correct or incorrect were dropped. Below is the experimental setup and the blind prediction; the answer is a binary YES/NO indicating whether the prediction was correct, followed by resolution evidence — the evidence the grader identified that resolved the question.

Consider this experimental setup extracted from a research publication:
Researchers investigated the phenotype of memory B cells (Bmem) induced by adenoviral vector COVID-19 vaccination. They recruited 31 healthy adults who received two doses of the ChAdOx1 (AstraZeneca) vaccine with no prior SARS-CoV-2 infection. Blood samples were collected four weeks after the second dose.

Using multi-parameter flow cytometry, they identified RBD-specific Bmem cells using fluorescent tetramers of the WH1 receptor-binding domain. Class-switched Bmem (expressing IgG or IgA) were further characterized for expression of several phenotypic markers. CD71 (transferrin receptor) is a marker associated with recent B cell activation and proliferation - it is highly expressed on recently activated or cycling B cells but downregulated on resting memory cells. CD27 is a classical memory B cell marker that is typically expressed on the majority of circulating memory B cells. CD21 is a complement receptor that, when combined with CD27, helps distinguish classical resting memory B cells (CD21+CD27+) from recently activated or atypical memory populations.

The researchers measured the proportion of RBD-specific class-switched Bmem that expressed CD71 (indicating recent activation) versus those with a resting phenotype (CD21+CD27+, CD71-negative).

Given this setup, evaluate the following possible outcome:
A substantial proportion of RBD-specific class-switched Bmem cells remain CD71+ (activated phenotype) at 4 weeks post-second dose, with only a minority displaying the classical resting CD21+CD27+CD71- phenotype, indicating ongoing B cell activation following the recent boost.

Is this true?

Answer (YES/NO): NO